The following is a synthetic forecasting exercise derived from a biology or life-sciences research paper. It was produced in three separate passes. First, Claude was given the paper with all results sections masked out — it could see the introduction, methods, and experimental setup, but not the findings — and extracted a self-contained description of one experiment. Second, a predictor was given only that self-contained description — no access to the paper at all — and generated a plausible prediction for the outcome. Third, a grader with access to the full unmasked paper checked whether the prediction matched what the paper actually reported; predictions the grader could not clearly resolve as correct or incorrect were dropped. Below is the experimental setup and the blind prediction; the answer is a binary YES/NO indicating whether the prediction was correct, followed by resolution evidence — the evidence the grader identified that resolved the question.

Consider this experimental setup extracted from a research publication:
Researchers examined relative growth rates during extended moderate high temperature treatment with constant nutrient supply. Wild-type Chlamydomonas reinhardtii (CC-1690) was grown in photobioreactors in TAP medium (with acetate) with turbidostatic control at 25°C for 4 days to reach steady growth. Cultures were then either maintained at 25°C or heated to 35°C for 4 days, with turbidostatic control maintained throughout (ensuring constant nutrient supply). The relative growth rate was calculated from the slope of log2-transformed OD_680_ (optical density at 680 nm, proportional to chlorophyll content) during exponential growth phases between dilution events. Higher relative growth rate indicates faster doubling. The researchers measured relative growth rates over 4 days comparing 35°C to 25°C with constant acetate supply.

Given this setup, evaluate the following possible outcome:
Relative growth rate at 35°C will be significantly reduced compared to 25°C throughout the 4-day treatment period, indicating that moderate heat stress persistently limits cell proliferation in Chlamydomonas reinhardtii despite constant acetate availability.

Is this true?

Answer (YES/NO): NO